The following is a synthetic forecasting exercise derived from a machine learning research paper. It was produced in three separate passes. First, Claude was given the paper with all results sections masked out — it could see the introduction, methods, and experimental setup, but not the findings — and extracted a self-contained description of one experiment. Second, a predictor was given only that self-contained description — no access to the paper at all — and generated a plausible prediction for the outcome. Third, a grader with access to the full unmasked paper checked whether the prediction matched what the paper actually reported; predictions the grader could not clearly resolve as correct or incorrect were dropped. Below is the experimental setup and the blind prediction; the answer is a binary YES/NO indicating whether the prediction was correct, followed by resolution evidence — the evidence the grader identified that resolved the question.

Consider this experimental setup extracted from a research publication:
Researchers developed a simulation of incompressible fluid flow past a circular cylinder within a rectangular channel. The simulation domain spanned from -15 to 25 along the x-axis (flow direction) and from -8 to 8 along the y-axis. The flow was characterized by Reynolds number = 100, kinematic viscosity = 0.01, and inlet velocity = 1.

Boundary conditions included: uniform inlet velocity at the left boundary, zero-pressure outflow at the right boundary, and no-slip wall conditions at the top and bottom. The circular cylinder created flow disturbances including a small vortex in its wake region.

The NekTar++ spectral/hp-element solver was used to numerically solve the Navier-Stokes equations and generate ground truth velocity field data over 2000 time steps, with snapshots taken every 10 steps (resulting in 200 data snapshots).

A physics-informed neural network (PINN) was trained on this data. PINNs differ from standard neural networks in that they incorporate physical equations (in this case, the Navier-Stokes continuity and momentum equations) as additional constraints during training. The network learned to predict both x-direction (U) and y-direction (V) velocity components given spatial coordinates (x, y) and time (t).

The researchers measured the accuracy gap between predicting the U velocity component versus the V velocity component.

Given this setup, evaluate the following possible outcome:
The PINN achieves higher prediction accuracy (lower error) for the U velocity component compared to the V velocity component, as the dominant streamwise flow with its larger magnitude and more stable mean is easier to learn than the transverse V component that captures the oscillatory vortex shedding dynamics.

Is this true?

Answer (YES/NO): YES